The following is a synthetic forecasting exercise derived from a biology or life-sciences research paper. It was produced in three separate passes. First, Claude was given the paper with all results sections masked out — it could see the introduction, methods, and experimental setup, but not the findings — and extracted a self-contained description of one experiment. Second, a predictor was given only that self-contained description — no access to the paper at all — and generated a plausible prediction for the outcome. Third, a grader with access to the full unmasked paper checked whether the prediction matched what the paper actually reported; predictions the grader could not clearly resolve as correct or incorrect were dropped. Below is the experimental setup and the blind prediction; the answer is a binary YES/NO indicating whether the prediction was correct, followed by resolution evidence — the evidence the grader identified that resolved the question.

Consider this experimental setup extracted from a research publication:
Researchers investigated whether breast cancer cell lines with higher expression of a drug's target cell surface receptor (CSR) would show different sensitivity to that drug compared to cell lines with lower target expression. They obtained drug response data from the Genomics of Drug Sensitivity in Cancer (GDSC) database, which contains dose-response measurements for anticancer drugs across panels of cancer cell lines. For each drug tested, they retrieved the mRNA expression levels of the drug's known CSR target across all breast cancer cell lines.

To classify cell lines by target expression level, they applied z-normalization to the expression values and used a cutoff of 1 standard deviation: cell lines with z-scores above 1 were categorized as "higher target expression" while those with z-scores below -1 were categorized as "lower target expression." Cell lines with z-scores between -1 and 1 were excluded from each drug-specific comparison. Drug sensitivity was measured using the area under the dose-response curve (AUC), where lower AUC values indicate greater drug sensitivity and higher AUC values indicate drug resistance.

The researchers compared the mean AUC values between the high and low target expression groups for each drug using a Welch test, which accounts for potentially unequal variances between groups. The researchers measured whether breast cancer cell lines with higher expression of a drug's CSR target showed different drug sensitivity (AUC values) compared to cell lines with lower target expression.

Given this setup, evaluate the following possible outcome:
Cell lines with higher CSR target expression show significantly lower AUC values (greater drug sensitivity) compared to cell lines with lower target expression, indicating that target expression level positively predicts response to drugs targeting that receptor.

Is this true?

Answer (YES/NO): YES